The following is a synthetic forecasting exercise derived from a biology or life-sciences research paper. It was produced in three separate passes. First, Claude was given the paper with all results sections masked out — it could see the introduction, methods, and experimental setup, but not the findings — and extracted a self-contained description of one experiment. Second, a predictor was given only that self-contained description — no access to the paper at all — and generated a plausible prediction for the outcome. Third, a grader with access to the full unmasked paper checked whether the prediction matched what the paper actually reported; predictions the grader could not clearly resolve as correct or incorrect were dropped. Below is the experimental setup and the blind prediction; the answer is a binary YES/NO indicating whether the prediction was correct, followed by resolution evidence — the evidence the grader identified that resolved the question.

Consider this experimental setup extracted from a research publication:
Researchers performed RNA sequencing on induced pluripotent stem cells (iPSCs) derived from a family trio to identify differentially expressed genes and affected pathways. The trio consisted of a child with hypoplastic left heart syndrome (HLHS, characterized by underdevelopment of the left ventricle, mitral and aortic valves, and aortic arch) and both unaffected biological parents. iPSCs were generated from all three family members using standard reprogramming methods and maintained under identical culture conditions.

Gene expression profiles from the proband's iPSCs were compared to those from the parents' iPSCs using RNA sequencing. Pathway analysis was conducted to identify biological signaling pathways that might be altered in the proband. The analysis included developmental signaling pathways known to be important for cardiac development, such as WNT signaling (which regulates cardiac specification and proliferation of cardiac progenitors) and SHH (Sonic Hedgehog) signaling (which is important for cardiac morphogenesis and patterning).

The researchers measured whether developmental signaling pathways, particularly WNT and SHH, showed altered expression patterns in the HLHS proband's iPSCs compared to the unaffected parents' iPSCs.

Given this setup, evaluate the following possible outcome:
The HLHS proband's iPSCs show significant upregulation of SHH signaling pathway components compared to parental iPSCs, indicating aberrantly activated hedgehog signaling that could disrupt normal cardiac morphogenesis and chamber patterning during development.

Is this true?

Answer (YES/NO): NO